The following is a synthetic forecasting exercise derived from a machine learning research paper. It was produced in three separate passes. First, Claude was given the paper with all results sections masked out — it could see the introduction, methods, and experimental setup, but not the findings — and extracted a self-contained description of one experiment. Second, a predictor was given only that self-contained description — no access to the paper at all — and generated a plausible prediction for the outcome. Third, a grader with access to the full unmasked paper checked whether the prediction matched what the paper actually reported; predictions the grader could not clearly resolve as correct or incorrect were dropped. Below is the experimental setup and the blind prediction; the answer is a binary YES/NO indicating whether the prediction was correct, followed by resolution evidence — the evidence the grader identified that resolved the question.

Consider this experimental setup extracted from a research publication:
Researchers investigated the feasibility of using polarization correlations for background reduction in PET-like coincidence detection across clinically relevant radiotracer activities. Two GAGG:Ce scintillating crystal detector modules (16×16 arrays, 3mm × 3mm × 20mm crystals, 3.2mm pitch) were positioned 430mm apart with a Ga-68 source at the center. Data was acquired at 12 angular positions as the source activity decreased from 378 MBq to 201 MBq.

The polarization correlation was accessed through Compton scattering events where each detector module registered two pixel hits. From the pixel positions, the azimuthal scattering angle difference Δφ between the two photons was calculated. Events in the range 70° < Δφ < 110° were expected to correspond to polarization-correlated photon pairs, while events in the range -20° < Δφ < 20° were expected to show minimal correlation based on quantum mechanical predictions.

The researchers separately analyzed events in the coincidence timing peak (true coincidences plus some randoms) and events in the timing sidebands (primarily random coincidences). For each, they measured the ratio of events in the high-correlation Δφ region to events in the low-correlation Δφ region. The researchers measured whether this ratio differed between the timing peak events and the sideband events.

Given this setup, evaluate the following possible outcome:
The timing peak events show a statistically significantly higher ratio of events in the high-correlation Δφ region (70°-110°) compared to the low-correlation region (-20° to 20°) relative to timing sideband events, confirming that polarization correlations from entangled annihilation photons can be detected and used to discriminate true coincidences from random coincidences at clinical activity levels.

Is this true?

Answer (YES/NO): YES